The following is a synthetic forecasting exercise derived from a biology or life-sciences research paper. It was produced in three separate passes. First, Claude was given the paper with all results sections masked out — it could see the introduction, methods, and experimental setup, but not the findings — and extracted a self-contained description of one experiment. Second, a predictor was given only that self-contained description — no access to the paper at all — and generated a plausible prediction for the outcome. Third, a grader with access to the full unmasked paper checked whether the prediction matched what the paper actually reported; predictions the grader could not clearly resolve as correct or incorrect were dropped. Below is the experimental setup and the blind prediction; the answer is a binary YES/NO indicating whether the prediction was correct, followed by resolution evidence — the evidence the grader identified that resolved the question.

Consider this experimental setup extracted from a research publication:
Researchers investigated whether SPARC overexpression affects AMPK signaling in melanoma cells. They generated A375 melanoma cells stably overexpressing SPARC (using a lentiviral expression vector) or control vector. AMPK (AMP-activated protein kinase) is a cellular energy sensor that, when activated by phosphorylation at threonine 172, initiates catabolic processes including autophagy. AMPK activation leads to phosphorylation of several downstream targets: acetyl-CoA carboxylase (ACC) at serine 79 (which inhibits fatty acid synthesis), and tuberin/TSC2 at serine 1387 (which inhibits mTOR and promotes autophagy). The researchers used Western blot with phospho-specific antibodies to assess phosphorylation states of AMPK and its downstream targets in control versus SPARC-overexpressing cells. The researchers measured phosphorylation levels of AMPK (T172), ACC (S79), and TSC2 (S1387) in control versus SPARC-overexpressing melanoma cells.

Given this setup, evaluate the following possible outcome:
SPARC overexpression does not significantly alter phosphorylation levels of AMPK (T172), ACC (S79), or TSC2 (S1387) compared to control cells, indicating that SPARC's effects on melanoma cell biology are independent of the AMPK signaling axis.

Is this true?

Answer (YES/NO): NO